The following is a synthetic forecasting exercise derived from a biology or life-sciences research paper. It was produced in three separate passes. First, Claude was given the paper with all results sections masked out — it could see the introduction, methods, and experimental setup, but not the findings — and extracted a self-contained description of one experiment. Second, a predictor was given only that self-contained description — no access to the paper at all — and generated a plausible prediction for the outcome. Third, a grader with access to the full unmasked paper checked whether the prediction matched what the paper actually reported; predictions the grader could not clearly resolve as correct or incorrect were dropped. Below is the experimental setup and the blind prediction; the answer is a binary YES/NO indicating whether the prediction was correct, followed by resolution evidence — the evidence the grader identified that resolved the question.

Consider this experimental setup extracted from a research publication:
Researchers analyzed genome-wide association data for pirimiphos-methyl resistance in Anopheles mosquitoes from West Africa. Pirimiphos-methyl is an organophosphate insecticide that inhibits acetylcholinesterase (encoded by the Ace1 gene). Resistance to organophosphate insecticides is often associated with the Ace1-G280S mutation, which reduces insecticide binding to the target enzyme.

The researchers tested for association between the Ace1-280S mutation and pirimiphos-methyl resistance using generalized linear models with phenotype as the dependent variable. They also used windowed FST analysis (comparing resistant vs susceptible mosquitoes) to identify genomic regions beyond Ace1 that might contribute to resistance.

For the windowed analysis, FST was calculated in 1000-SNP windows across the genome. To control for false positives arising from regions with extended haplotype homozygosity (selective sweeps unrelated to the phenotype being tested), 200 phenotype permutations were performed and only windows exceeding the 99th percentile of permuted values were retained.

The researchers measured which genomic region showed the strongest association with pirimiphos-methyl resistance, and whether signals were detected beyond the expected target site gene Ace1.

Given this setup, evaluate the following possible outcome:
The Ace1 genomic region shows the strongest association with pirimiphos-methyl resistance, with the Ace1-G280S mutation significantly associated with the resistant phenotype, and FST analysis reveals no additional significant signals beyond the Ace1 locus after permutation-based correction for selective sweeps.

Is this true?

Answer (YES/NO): NO